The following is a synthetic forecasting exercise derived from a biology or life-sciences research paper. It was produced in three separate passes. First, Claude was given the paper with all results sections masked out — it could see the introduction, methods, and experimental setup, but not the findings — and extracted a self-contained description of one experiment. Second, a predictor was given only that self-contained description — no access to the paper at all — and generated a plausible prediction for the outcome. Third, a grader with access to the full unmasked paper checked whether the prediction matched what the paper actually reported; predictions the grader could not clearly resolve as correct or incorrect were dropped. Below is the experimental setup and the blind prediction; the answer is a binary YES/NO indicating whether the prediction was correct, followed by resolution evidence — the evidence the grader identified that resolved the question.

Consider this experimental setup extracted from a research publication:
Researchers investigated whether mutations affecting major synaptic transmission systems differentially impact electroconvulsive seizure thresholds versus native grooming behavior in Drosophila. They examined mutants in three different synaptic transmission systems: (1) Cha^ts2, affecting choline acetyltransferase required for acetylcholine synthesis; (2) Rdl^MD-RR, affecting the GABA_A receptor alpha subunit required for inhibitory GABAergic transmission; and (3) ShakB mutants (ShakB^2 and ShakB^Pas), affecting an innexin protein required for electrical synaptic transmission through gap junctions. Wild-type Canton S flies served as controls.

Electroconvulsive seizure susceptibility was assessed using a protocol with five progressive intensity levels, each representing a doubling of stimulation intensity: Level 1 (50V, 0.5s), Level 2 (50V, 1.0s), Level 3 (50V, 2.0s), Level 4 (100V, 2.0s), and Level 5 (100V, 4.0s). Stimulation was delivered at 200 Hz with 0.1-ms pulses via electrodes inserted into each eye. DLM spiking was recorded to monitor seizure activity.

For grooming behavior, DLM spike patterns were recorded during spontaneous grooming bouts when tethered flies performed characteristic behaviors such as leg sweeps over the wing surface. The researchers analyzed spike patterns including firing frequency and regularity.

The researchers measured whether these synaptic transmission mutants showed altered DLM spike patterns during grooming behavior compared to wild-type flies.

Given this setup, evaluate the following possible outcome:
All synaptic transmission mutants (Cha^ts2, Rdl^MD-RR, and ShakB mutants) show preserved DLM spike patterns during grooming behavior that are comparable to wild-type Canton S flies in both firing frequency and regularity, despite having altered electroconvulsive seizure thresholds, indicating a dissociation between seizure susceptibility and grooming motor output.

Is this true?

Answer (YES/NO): NO